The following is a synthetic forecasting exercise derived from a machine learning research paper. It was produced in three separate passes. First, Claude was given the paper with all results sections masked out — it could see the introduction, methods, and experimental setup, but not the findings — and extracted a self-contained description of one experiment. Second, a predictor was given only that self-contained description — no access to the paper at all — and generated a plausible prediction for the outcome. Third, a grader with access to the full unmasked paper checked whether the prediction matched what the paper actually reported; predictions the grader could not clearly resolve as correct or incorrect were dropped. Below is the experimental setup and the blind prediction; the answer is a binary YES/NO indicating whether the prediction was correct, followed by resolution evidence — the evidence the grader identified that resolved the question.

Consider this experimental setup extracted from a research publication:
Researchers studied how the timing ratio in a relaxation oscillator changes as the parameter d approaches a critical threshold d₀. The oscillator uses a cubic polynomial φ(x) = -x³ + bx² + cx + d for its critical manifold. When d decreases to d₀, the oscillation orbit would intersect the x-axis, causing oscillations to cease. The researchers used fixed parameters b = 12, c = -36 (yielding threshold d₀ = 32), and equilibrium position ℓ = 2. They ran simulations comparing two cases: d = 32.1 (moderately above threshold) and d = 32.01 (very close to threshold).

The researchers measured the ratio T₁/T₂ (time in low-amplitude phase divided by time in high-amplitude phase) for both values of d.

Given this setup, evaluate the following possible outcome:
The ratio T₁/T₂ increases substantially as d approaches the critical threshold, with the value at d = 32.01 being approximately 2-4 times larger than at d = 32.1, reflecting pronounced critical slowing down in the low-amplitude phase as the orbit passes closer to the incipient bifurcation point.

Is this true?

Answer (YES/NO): YES